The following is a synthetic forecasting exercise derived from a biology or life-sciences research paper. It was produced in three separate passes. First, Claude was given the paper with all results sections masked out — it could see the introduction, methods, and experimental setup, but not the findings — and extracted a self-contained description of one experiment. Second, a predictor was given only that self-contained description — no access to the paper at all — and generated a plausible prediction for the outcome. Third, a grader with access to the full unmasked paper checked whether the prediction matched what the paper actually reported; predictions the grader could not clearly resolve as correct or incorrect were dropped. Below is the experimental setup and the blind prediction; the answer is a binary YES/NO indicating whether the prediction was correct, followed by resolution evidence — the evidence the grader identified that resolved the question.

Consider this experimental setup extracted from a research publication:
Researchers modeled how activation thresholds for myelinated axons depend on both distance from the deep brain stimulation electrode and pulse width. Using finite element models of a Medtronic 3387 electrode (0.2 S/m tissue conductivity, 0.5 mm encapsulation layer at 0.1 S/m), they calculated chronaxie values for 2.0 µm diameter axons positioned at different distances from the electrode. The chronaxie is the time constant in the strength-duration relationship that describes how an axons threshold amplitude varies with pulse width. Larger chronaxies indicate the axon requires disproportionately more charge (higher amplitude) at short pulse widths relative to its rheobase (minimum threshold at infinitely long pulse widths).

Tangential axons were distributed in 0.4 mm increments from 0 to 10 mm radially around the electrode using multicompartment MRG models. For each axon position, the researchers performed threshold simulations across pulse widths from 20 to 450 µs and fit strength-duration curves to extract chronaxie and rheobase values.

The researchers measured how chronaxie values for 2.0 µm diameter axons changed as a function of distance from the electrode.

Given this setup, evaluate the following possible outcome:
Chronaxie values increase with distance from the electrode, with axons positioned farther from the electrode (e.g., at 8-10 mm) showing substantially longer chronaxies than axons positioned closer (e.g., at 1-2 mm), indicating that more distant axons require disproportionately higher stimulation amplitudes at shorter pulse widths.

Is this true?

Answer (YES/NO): NO